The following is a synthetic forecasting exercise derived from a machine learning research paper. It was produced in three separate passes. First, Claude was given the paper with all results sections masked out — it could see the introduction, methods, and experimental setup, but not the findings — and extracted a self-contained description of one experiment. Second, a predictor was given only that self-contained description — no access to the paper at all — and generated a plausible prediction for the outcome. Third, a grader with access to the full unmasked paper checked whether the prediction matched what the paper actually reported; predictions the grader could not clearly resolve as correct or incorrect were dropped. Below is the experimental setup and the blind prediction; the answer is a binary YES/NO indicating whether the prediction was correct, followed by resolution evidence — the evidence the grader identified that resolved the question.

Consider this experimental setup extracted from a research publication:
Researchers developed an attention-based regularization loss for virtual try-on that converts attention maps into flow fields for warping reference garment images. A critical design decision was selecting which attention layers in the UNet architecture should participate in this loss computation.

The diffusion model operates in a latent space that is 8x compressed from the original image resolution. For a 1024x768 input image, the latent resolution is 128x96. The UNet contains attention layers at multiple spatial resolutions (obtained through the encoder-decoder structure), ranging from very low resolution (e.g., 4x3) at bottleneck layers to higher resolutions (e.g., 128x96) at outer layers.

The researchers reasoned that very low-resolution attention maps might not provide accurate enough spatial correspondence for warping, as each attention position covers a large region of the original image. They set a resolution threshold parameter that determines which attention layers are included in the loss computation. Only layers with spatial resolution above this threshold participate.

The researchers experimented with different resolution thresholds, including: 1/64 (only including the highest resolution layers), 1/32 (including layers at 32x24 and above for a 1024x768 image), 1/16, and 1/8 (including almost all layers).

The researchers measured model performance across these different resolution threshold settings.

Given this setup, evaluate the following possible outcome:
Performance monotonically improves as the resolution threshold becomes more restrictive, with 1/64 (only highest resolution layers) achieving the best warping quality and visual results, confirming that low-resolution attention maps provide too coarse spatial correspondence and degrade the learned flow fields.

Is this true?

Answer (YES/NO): NO